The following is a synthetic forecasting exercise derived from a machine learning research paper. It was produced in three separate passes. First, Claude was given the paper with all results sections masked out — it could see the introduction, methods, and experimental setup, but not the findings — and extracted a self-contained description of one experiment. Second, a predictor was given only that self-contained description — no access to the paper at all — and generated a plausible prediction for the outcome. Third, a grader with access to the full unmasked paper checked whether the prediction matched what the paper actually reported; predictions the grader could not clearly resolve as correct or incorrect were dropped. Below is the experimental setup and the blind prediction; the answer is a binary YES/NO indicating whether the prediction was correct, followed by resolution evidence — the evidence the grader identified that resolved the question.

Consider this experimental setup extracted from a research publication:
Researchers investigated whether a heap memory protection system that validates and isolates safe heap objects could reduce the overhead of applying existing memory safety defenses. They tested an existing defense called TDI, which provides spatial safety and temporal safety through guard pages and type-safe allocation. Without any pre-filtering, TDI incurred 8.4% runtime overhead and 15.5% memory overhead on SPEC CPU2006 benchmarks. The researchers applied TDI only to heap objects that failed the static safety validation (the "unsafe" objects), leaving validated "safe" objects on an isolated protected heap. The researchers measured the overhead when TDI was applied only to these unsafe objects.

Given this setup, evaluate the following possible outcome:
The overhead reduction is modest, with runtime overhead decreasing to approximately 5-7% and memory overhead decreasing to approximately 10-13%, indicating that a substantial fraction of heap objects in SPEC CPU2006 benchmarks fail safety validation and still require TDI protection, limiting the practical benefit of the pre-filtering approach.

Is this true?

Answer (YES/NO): NO